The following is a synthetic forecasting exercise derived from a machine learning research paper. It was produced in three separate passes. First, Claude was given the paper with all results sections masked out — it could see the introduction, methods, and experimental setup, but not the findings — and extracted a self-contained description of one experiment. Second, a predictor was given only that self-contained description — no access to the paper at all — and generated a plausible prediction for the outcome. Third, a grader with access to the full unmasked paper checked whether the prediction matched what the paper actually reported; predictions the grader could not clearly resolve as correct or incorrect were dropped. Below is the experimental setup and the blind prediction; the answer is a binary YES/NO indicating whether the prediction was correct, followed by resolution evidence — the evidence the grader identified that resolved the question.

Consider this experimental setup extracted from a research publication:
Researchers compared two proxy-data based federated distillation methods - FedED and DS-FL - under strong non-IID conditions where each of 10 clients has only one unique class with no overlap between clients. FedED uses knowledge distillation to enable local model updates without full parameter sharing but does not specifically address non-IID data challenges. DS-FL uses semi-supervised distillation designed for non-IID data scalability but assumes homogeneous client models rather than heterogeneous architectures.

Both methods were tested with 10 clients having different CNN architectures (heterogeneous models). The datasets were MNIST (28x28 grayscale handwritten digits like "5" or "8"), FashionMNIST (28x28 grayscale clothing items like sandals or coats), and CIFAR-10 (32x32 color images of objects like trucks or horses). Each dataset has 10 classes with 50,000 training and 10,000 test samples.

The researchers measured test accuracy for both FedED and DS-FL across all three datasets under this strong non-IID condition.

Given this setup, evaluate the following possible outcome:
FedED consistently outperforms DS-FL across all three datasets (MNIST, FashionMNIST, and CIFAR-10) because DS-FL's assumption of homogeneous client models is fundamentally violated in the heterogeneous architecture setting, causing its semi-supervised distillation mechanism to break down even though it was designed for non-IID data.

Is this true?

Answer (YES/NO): NO